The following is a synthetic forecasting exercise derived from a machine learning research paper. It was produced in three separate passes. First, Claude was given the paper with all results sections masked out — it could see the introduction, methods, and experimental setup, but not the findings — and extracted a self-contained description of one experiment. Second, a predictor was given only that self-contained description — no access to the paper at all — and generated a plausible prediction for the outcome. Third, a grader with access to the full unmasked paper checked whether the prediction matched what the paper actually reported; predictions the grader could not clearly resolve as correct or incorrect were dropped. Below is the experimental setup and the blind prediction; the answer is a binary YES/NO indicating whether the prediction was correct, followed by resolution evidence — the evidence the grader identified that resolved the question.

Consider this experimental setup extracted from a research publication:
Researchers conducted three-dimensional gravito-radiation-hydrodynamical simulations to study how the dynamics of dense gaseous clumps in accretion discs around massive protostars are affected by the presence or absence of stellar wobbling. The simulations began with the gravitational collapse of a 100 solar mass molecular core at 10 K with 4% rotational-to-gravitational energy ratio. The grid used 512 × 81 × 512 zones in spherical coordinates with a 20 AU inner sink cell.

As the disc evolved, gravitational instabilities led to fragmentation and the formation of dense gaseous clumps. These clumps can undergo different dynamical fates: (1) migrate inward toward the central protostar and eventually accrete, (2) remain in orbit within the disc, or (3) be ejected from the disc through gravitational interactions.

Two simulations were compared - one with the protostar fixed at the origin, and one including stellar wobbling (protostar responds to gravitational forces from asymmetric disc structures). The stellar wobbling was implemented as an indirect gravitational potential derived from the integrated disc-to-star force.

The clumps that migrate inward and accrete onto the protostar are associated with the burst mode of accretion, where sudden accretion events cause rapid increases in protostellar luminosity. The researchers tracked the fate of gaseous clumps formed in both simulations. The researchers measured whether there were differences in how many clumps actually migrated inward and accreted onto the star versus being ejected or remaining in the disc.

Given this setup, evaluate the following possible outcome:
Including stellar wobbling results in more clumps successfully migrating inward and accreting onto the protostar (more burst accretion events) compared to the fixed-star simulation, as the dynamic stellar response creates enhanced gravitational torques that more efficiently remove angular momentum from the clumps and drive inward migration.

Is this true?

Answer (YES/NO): NO